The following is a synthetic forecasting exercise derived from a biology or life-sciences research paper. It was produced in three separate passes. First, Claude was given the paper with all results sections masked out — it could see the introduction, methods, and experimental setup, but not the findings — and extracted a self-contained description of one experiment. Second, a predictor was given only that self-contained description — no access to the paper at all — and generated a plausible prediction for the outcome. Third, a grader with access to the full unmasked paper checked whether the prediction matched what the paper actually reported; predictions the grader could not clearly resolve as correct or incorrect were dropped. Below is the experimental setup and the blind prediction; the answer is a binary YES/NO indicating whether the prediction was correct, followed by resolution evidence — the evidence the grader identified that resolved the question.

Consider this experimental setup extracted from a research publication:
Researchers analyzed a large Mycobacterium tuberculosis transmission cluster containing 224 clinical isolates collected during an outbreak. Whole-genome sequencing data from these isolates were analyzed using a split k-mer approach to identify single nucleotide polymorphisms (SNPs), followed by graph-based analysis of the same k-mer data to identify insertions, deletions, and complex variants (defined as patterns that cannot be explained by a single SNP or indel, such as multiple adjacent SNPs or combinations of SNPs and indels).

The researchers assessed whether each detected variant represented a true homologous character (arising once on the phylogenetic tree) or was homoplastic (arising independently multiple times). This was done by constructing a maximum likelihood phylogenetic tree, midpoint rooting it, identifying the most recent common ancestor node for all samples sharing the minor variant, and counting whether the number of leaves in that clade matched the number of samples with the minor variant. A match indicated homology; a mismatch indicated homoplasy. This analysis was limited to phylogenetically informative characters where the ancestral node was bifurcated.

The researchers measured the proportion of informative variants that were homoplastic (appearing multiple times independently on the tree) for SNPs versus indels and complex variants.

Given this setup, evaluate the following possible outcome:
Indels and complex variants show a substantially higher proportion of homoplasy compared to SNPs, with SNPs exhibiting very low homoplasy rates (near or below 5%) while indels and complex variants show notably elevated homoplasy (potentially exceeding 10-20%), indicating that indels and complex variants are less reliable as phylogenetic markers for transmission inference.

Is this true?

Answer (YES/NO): NO